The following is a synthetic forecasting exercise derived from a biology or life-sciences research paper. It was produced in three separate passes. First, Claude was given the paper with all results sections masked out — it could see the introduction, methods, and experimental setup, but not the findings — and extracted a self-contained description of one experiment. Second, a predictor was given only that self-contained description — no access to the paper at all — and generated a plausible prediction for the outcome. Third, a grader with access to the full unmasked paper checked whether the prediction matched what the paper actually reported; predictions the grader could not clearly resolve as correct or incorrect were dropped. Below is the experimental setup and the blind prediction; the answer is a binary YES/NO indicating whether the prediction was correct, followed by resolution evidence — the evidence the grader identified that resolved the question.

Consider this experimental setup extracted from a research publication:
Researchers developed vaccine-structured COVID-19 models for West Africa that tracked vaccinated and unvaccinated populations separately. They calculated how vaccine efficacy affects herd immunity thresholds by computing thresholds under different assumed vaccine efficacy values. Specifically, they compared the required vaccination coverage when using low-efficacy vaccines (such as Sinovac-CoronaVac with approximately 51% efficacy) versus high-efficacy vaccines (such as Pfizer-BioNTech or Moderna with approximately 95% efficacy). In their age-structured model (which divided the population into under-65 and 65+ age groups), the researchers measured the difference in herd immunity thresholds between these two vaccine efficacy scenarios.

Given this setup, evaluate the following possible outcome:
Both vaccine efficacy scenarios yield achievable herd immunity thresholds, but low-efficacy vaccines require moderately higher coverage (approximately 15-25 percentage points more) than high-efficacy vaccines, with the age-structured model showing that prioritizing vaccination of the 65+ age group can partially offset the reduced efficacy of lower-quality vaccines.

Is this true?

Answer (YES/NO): NO